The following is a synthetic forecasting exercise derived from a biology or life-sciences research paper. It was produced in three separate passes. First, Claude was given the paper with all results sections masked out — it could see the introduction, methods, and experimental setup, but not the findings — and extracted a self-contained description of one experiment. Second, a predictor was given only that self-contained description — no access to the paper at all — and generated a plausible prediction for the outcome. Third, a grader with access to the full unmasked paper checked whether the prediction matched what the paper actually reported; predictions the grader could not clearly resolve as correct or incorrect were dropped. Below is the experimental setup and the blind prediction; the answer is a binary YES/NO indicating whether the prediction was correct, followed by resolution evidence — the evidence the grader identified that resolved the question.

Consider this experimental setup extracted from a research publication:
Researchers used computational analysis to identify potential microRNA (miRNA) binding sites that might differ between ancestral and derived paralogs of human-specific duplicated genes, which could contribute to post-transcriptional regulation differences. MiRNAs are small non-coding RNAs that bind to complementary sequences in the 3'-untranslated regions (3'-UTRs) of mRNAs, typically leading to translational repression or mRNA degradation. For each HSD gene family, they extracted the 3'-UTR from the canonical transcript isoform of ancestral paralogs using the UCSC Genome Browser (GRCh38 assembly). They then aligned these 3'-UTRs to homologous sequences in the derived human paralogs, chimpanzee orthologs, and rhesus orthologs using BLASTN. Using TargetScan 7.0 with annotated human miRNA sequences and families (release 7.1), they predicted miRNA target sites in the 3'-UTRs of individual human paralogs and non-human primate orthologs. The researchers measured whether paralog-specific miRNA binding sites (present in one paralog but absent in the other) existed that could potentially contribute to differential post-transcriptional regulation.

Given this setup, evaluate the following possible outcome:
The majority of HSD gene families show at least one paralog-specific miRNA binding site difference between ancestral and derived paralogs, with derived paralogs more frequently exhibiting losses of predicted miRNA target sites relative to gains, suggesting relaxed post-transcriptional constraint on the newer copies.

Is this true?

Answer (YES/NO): NO